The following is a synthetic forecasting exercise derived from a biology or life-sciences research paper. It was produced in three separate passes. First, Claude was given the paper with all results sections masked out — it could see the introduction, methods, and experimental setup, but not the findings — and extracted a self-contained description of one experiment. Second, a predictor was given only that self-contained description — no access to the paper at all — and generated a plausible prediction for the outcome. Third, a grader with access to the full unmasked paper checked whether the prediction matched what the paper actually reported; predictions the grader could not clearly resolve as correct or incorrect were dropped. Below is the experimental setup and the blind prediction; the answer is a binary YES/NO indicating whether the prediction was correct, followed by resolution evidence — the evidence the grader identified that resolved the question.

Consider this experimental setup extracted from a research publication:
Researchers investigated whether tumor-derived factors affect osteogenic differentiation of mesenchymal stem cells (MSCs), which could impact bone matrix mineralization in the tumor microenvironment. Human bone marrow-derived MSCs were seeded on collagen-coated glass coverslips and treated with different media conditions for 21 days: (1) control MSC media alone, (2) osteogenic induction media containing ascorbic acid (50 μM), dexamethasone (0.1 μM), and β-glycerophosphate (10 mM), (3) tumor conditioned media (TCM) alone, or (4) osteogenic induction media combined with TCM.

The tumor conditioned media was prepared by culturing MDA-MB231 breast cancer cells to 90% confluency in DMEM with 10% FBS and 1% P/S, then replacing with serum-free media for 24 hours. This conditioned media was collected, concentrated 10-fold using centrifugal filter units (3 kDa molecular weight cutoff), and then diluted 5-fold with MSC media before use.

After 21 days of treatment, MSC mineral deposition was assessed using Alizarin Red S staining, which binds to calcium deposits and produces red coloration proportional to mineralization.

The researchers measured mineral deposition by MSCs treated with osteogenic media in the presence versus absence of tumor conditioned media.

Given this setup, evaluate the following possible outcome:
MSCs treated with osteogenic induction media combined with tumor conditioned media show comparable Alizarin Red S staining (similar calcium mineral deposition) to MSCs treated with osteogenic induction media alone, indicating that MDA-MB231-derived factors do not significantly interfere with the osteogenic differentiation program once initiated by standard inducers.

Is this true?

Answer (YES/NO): NO